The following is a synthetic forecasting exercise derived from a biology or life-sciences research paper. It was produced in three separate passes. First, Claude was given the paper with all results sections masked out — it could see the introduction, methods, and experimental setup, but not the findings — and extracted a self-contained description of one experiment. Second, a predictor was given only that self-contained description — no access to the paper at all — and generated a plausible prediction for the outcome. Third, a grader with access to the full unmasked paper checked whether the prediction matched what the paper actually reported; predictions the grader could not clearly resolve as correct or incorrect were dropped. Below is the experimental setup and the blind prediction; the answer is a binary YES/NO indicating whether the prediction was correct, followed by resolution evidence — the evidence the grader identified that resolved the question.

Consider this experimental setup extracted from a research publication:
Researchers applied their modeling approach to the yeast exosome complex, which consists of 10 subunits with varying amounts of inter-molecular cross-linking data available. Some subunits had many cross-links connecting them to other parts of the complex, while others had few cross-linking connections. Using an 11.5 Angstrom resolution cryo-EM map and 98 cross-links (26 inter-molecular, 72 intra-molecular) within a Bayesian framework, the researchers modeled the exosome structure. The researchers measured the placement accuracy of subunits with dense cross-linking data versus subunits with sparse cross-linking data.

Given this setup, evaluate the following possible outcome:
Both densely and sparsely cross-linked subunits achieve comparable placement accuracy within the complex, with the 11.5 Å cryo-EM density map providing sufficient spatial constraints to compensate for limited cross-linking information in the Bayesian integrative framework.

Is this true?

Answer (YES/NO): NO